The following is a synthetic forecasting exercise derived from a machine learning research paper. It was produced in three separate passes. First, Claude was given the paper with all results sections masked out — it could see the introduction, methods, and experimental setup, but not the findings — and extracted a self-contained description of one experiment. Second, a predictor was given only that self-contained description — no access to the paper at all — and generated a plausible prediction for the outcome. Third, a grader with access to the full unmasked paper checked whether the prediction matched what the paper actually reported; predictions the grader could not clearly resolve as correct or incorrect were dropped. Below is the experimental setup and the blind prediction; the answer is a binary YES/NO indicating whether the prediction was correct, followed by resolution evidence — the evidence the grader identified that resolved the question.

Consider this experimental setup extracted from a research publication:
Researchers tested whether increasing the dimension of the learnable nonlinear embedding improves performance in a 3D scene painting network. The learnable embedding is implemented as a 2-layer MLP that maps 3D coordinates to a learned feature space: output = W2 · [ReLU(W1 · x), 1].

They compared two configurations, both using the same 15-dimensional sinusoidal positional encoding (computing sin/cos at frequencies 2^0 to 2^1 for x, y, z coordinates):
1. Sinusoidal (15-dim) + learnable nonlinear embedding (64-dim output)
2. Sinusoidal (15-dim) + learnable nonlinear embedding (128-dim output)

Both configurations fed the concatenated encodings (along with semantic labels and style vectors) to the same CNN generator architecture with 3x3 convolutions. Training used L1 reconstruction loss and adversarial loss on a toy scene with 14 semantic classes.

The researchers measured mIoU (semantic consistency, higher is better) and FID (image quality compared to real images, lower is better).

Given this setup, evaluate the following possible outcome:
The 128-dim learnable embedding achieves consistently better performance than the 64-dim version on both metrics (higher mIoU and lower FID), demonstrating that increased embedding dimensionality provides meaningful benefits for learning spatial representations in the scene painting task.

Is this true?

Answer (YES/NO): NO